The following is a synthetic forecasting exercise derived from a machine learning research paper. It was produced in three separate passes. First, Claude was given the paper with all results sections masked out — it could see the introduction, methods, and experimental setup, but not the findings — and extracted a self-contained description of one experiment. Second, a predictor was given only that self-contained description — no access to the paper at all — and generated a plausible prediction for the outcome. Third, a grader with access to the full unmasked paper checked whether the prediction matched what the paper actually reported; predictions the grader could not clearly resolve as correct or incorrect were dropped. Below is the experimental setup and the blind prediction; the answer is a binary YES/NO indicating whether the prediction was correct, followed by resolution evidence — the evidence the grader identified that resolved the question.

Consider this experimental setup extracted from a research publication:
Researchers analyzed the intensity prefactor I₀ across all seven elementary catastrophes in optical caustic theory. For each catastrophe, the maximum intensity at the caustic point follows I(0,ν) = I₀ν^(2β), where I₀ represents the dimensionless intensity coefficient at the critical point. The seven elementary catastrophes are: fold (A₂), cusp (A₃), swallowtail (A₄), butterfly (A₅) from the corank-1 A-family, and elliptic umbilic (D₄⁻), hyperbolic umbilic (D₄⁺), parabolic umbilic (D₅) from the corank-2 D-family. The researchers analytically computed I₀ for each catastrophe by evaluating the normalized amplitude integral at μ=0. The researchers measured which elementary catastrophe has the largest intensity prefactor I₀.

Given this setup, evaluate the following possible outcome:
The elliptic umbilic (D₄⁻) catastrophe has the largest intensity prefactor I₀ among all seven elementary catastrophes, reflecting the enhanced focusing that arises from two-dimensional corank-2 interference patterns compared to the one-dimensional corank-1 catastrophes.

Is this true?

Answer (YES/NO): NO